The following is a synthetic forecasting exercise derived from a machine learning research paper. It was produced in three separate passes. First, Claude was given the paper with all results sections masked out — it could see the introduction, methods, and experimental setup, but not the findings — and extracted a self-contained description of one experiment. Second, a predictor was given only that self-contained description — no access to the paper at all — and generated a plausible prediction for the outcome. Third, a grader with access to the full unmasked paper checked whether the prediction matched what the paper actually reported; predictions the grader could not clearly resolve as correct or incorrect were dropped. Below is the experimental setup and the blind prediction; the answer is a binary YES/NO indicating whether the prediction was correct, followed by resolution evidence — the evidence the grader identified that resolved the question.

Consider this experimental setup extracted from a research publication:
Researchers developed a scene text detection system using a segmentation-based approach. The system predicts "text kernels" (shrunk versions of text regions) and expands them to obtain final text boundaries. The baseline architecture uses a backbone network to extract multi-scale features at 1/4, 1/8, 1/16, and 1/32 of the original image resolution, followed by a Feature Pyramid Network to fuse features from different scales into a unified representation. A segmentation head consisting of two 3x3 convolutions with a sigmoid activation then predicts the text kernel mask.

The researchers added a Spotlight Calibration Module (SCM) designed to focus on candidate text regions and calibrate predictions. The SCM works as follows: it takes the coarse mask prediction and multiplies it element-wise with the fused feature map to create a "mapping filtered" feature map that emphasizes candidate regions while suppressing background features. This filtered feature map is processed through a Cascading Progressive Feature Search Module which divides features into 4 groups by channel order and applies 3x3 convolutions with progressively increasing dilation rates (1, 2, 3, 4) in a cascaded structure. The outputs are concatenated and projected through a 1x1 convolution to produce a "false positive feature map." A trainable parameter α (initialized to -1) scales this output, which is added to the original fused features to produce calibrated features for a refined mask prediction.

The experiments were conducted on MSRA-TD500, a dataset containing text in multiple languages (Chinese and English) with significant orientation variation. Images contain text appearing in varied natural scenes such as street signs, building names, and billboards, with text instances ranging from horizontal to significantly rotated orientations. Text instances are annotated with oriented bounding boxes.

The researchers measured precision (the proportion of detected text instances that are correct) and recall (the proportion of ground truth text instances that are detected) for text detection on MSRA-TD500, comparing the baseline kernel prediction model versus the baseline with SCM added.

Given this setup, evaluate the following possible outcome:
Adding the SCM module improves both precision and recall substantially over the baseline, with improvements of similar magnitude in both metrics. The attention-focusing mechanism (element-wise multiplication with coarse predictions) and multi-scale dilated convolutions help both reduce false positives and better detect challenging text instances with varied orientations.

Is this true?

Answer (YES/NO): NO